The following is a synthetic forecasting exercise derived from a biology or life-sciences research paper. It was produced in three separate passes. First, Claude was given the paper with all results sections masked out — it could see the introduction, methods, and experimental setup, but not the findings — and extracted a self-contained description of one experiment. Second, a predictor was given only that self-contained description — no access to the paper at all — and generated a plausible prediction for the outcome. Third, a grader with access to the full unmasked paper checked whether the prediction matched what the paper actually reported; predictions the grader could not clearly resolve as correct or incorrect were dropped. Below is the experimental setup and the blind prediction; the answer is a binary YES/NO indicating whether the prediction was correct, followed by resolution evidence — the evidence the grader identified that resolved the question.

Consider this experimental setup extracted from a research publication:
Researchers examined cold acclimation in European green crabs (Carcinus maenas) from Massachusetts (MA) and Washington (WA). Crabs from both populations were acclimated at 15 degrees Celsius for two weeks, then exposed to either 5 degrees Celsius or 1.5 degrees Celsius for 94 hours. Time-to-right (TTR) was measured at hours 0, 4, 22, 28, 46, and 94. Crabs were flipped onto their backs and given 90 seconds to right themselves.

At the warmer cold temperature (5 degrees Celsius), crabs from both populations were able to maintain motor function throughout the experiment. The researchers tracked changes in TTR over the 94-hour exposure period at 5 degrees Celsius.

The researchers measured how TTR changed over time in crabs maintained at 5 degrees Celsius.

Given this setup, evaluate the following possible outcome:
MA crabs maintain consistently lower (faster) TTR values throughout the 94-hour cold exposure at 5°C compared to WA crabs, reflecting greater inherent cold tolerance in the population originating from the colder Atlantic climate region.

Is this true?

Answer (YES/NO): NO